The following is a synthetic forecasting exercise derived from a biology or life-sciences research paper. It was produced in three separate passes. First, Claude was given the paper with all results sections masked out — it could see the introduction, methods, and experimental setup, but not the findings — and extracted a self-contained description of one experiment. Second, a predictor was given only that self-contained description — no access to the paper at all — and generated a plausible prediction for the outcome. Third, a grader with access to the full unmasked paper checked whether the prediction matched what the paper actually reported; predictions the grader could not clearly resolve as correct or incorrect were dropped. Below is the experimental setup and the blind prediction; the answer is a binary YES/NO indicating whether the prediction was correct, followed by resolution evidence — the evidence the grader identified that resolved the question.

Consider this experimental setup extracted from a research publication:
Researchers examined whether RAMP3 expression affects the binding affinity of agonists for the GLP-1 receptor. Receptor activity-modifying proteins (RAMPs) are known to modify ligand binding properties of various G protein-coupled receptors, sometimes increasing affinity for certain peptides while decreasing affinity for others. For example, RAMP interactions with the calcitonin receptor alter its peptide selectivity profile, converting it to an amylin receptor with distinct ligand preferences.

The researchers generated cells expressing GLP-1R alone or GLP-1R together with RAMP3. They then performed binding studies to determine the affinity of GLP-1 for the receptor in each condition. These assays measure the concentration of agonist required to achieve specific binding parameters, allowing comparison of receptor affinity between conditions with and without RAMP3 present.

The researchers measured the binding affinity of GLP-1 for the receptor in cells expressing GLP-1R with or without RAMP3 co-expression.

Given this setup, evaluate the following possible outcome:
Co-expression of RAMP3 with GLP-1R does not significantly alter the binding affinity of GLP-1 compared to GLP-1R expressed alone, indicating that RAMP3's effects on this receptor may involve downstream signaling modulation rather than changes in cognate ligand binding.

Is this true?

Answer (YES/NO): YES